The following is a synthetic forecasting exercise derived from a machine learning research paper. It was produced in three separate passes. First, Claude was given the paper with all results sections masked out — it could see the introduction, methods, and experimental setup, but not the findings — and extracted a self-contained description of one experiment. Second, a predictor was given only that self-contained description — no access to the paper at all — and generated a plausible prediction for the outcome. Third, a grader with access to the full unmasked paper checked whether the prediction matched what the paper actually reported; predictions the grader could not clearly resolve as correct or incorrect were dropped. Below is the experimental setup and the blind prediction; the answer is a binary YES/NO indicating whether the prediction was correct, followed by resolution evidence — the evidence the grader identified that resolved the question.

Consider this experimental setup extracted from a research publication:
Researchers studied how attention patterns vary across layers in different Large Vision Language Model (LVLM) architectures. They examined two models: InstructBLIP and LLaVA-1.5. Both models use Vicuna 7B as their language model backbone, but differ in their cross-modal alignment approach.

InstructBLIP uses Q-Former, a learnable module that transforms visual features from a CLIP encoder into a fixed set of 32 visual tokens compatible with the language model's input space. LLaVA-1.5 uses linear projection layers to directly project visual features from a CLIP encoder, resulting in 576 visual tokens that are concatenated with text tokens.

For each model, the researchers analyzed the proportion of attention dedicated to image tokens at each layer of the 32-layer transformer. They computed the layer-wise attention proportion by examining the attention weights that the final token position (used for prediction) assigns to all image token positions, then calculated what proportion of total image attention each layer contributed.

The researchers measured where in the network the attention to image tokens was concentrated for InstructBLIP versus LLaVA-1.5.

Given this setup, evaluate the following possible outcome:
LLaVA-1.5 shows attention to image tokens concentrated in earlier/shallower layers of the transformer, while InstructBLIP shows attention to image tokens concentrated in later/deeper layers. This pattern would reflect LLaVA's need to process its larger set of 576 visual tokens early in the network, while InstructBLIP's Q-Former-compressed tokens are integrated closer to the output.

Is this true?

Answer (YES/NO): YES